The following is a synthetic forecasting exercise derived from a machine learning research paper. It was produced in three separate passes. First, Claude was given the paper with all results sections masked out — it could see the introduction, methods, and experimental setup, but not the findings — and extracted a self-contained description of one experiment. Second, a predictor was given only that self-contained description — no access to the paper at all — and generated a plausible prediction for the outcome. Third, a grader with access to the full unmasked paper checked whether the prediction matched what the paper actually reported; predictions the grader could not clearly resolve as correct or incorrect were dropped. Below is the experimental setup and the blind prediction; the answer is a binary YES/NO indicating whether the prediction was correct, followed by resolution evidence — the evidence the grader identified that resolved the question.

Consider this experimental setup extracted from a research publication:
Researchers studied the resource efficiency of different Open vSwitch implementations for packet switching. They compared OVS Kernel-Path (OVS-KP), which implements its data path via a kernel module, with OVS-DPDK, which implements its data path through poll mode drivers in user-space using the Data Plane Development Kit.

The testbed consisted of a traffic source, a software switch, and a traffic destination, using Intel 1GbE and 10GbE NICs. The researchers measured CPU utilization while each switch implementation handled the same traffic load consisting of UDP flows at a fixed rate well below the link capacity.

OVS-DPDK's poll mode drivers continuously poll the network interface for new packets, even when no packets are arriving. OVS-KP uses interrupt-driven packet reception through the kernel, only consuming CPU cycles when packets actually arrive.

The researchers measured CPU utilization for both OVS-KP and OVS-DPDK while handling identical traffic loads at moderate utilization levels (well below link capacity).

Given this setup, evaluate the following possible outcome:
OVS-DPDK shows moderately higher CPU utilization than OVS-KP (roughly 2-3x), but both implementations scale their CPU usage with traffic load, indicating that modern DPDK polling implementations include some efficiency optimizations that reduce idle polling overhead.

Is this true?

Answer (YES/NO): NO